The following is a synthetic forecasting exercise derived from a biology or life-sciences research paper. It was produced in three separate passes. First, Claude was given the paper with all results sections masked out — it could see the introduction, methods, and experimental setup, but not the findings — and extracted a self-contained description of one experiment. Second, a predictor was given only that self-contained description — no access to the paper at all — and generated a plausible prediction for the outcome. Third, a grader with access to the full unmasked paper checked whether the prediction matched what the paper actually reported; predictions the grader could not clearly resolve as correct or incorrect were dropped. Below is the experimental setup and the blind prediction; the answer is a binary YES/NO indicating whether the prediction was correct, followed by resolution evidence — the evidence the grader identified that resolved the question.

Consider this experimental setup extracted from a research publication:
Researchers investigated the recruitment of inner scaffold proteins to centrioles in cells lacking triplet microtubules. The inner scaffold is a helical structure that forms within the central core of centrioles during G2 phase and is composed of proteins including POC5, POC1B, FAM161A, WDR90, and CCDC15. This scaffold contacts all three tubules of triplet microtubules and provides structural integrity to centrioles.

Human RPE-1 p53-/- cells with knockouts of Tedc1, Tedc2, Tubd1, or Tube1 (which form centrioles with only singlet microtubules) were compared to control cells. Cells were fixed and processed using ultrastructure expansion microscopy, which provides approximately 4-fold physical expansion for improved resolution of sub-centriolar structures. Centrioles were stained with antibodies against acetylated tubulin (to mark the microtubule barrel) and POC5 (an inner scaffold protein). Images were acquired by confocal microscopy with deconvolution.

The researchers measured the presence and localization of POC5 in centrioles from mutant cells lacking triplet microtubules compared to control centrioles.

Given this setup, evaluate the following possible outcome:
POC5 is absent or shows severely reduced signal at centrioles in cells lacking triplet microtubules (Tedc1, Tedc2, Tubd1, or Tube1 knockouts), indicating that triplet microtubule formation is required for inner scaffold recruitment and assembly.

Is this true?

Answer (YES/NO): YES